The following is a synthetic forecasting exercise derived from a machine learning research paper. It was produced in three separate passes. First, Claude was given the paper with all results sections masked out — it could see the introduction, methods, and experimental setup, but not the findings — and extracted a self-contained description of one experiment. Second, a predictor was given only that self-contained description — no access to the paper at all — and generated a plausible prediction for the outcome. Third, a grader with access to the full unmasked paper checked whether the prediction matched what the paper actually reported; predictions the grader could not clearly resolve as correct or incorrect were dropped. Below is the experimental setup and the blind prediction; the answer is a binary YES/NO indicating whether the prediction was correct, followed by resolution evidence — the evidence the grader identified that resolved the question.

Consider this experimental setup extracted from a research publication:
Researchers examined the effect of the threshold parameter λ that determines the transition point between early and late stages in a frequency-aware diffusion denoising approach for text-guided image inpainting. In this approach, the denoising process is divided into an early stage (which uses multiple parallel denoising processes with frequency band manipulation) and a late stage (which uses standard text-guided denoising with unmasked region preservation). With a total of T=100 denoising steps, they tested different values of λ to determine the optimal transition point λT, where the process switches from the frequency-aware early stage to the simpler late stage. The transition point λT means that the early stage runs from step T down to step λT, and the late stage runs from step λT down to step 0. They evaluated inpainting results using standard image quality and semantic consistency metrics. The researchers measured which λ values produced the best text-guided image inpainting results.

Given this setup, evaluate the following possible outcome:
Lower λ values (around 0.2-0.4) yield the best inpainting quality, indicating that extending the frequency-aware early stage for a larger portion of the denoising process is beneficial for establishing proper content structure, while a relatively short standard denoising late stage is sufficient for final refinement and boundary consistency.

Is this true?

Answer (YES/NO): NO